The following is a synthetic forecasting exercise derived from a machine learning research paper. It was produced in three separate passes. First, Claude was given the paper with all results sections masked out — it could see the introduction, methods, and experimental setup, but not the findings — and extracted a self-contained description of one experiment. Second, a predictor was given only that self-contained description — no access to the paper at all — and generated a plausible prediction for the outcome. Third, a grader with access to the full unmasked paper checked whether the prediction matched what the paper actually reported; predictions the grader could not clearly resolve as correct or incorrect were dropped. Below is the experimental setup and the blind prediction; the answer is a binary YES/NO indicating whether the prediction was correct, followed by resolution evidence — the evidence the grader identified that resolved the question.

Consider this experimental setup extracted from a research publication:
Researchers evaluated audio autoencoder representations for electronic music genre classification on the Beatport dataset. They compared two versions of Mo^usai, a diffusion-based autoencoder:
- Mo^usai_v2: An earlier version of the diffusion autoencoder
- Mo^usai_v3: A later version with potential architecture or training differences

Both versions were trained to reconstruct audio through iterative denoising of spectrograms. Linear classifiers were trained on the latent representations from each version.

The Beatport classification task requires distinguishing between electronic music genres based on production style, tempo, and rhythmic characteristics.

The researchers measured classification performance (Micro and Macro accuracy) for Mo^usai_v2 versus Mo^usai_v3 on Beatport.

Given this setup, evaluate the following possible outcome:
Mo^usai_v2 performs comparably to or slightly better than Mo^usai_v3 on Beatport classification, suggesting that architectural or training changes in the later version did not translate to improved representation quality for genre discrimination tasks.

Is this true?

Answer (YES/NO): NO